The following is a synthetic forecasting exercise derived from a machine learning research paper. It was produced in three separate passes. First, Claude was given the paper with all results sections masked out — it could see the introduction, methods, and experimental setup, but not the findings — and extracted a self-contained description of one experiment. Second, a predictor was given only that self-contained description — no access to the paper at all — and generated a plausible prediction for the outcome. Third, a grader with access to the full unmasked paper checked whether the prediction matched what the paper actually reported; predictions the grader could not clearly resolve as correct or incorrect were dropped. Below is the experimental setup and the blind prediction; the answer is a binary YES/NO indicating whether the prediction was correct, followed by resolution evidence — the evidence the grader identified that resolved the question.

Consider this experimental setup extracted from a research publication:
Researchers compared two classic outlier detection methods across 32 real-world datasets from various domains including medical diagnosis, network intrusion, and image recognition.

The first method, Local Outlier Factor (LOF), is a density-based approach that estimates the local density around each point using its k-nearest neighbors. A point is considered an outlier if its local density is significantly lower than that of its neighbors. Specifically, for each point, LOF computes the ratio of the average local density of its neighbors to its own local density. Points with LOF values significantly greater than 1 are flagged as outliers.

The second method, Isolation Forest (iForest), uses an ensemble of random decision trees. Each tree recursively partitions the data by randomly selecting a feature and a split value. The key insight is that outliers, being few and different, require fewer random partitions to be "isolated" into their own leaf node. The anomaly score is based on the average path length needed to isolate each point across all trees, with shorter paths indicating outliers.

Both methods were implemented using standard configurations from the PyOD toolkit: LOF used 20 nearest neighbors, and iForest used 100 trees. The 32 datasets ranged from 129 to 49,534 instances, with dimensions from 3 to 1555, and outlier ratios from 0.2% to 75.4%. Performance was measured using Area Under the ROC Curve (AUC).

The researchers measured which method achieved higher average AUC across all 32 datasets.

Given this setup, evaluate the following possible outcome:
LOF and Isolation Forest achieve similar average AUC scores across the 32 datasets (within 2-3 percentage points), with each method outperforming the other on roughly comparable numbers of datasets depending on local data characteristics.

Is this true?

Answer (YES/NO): NO